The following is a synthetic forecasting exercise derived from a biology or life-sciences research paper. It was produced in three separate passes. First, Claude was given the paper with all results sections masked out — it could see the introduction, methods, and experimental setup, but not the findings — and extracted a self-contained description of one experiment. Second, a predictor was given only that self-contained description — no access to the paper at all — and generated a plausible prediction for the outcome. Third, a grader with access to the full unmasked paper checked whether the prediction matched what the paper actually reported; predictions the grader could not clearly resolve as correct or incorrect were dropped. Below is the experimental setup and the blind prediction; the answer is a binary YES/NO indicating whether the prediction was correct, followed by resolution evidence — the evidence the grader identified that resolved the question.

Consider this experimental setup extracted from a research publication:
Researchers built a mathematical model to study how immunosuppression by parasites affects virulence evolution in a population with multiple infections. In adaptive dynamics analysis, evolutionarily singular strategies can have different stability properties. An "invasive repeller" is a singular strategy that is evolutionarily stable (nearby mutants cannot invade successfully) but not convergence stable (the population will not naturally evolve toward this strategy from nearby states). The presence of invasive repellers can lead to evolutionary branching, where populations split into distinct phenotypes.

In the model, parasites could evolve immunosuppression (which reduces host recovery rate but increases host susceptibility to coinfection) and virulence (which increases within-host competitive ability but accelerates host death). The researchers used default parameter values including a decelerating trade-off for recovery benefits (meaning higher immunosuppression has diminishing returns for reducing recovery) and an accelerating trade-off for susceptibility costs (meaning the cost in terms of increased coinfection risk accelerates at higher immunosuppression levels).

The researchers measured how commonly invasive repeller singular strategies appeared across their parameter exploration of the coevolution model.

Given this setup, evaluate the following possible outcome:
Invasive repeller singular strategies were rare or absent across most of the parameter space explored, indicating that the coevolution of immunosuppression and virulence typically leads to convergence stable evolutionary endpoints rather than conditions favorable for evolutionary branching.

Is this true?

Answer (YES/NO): NO